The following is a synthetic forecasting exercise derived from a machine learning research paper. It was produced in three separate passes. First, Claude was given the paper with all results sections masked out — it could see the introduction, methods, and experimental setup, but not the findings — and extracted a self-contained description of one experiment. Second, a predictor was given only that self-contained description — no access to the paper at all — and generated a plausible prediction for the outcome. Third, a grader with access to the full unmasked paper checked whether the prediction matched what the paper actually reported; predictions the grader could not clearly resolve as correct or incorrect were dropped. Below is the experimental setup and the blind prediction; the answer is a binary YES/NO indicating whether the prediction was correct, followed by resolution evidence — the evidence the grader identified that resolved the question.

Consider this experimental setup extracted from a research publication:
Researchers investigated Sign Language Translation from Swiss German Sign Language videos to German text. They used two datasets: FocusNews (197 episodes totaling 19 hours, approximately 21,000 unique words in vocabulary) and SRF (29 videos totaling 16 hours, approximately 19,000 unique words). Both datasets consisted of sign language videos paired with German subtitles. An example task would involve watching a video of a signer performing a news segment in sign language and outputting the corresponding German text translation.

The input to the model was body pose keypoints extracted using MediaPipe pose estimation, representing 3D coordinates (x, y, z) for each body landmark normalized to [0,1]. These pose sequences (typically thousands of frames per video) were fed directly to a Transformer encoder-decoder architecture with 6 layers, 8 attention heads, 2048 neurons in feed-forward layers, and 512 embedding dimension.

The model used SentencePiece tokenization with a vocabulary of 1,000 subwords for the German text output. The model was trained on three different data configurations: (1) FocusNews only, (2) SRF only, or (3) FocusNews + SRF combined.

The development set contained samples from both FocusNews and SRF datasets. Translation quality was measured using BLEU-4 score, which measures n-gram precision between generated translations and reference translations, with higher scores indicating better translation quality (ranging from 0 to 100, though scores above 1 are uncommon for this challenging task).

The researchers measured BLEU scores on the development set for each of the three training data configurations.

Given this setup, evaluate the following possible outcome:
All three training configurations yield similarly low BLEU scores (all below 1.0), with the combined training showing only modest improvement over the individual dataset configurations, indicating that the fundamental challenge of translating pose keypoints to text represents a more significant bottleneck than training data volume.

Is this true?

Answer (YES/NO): NO